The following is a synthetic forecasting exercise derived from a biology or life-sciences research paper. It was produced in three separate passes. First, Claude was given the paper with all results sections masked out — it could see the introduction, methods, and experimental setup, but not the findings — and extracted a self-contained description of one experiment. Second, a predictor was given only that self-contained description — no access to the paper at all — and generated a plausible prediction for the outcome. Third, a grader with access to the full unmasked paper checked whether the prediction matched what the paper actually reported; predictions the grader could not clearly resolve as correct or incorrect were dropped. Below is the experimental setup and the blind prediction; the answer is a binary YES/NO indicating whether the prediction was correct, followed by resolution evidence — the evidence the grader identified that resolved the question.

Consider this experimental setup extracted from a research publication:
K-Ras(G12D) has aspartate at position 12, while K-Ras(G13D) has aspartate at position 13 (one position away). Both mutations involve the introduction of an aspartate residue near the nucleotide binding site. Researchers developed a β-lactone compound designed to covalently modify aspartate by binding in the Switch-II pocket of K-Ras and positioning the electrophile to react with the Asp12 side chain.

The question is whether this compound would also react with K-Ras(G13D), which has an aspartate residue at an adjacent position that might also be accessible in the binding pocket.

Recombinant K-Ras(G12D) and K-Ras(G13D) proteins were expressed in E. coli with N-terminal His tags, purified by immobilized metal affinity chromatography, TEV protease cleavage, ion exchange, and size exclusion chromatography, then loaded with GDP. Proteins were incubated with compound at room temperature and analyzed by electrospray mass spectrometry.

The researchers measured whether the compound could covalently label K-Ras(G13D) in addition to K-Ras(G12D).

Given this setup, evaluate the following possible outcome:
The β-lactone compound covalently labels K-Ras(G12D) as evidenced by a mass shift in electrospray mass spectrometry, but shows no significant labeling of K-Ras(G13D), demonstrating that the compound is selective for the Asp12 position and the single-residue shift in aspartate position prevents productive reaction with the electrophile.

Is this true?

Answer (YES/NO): NO